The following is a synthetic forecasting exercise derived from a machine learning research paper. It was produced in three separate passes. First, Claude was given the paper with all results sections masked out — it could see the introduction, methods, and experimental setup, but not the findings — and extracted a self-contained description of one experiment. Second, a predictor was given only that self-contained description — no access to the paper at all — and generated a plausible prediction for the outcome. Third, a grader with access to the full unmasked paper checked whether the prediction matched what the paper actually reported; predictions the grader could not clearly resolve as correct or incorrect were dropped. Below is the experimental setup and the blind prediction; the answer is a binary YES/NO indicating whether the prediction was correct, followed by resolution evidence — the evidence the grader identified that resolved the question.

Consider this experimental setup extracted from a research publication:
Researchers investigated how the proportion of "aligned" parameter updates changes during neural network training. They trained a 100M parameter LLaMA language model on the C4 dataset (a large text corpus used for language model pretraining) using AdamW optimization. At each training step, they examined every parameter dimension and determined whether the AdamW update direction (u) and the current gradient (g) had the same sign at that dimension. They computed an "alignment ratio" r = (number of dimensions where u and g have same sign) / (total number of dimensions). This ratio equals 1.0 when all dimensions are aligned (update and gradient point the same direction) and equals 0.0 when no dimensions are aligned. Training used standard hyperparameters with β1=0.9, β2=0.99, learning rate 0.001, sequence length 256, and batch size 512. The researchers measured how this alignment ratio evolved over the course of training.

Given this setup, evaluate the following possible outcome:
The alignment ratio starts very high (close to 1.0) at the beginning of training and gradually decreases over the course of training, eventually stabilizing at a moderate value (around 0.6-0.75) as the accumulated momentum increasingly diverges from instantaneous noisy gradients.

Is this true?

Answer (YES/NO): NO